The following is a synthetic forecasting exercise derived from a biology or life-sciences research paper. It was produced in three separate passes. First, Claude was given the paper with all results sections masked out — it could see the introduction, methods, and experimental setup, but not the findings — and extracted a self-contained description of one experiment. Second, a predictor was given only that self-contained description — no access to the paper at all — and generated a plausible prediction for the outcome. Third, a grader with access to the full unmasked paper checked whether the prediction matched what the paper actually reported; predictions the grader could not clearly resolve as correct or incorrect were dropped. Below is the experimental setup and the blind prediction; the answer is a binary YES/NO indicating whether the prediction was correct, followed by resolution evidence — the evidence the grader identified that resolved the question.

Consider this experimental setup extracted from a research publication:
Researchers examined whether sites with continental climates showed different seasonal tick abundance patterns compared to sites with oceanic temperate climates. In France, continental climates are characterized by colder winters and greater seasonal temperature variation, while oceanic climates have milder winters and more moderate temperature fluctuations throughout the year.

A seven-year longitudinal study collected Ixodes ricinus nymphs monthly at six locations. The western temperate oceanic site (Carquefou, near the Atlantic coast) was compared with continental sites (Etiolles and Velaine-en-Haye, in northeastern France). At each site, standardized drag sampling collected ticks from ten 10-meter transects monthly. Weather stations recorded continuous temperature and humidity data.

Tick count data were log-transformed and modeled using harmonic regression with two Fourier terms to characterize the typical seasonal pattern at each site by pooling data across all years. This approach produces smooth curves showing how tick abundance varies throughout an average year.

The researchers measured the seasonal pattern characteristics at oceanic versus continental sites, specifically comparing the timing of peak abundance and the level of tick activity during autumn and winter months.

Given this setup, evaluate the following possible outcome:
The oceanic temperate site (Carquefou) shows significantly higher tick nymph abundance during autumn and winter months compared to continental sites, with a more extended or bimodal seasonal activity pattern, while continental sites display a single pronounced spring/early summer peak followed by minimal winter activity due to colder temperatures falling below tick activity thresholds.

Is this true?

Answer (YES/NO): YES